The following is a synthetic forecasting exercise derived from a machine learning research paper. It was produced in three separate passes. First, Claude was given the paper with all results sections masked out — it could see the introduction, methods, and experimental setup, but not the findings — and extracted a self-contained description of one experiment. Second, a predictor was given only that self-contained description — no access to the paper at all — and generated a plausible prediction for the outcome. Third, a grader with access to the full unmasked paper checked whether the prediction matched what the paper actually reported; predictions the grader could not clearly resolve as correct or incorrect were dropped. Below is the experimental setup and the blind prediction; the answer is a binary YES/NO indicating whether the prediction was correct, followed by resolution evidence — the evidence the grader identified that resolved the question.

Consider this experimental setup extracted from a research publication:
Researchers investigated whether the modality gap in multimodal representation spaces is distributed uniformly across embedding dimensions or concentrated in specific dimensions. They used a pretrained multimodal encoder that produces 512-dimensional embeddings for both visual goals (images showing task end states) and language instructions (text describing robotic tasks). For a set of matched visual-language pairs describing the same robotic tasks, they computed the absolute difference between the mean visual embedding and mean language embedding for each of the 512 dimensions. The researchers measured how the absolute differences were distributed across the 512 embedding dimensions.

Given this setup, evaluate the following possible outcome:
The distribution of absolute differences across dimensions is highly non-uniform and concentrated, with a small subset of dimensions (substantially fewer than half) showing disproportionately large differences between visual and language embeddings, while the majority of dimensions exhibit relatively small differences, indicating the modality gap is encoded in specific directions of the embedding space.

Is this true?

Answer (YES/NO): YES